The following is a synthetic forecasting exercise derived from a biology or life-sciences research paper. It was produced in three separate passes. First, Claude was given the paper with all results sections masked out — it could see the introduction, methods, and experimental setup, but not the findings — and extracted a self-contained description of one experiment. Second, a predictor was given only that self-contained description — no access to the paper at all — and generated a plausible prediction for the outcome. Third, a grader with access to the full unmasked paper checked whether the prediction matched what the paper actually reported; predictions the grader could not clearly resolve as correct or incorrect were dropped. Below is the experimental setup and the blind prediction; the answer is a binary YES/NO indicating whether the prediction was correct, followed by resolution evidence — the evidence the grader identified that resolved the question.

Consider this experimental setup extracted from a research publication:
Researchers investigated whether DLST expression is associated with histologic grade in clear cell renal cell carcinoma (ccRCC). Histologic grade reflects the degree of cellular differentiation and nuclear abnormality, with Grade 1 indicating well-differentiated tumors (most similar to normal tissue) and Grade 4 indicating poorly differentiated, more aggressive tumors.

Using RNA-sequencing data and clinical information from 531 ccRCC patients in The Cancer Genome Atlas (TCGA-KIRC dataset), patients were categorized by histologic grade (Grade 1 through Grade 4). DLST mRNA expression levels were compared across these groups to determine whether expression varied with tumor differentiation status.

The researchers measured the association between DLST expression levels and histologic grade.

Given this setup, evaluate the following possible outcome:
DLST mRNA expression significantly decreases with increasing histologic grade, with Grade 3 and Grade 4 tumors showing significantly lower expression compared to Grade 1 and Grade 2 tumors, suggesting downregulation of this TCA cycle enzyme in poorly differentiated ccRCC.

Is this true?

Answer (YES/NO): YES